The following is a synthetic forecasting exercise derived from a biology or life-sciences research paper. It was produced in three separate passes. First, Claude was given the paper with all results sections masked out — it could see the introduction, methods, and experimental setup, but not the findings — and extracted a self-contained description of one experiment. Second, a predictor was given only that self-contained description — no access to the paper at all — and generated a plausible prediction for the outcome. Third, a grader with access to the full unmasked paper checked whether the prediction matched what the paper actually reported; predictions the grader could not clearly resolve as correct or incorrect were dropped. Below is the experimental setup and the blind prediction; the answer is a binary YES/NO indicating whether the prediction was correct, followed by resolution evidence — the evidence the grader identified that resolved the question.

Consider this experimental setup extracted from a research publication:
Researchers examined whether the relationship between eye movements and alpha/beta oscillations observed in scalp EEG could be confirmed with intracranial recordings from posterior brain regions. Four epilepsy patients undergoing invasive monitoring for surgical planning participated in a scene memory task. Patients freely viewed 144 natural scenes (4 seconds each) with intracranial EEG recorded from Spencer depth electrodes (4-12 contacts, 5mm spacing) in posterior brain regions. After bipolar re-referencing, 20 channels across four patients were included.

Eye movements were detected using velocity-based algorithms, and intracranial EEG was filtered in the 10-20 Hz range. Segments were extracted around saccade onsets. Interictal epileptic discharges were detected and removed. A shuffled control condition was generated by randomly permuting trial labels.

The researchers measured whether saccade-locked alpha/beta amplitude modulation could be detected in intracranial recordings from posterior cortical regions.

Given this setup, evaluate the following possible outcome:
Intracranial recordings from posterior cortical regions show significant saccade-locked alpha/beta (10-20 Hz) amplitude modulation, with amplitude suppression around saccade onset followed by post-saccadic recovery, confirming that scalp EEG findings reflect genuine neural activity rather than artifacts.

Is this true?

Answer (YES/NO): YES